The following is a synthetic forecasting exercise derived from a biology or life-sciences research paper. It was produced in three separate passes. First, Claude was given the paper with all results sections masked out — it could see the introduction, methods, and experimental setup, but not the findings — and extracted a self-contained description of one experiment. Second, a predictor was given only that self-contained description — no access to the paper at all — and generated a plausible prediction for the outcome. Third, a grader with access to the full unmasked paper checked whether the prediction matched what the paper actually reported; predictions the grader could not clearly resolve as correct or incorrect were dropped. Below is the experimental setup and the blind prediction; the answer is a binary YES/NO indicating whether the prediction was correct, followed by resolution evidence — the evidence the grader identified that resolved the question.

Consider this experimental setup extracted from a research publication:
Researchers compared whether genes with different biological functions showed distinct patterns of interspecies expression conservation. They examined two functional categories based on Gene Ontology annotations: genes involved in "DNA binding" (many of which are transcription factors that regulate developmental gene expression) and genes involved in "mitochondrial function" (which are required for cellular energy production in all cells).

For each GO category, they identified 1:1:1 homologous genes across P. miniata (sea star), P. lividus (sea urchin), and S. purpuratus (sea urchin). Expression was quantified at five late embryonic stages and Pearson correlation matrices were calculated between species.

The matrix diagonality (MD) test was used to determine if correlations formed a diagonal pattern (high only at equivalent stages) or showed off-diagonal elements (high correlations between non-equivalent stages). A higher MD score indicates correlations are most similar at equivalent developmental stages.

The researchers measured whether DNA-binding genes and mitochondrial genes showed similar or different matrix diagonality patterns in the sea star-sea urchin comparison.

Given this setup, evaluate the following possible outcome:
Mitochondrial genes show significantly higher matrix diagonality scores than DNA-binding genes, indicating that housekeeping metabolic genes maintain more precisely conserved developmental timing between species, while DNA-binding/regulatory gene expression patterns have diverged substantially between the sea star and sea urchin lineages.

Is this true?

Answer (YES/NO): NO